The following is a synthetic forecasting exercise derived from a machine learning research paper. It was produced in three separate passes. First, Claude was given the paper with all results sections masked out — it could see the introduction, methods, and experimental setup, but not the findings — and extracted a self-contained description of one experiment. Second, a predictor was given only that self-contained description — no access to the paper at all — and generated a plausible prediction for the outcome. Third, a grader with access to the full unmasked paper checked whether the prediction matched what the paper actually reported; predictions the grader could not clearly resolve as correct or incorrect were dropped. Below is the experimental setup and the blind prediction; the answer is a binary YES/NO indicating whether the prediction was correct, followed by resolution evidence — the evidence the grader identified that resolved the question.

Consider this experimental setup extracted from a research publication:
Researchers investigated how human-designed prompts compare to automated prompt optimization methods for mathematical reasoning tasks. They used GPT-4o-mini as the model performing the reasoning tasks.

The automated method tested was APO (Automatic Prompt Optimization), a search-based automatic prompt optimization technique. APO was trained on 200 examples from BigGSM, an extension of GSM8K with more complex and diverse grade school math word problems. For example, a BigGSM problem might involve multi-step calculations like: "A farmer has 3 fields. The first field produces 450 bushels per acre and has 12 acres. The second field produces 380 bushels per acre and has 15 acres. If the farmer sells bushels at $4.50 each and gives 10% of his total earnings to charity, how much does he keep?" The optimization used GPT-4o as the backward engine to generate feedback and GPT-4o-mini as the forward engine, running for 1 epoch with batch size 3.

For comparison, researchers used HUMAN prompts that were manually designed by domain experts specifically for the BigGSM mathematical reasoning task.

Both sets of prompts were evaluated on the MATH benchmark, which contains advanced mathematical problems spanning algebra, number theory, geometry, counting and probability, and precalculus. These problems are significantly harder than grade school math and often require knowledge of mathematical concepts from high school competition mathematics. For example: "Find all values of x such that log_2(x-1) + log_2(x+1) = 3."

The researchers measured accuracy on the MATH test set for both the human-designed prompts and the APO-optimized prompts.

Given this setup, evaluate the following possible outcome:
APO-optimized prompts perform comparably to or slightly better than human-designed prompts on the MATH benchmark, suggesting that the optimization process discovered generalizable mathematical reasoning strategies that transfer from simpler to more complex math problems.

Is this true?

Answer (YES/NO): NO